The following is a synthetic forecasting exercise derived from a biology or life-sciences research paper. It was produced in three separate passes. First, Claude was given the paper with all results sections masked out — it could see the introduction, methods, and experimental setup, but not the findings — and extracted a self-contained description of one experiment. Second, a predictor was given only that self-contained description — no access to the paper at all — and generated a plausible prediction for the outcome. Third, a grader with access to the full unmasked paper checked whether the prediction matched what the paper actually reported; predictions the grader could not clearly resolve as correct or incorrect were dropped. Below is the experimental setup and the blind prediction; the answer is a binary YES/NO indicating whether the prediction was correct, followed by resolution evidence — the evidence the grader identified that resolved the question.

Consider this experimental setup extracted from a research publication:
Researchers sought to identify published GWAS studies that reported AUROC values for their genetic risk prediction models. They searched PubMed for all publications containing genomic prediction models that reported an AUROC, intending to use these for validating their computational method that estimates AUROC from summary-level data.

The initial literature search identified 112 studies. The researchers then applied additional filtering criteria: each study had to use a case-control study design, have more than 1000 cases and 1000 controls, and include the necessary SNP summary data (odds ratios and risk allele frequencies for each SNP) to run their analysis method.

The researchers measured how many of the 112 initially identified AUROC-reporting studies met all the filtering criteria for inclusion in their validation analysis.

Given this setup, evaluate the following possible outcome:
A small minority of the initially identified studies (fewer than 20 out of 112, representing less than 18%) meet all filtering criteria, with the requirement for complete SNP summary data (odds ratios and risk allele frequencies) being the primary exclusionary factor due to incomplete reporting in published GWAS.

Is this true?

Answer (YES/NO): NO